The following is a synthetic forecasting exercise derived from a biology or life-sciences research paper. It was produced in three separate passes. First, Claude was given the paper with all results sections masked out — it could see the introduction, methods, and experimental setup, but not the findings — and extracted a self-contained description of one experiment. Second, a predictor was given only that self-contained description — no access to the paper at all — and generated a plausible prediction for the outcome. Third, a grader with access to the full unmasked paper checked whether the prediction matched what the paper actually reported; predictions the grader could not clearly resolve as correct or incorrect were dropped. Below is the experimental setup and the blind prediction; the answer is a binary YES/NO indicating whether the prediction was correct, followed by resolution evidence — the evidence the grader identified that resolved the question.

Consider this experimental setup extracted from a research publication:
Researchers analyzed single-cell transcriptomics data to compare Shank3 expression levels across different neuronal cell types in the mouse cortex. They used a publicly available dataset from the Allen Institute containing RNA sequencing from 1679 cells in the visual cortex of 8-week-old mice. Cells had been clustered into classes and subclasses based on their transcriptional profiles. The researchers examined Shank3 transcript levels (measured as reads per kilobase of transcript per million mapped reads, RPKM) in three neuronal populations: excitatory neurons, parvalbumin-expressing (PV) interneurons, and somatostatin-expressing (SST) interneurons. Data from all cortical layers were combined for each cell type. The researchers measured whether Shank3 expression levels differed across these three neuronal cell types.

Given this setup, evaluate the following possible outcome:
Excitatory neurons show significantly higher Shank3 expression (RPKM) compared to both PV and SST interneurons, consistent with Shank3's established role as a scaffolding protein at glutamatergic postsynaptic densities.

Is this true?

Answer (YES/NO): NO